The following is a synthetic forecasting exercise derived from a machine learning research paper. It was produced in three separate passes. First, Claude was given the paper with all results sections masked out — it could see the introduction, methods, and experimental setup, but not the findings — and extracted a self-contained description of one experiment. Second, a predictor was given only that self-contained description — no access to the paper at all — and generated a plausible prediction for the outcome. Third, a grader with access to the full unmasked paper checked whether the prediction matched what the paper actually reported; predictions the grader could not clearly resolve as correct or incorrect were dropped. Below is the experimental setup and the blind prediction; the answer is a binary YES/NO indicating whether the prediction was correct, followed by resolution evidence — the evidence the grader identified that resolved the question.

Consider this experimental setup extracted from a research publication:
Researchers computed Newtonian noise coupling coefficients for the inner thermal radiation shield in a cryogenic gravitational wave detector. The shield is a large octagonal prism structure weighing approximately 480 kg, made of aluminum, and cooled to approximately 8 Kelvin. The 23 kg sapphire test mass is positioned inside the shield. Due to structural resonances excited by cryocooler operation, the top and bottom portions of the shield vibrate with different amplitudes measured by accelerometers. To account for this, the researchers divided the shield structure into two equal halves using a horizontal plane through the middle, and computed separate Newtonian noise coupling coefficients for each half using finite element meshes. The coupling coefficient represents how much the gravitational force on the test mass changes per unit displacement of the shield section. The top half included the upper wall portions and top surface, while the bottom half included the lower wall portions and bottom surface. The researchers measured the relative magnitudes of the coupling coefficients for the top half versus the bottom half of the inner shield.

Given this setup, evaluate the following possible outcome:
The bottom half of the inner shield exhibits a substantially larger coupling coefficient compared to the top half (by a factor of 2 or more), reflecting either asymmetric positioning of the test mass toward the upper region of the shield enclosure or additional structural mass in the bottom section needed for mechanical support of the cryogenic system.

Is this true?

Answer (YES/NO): YES